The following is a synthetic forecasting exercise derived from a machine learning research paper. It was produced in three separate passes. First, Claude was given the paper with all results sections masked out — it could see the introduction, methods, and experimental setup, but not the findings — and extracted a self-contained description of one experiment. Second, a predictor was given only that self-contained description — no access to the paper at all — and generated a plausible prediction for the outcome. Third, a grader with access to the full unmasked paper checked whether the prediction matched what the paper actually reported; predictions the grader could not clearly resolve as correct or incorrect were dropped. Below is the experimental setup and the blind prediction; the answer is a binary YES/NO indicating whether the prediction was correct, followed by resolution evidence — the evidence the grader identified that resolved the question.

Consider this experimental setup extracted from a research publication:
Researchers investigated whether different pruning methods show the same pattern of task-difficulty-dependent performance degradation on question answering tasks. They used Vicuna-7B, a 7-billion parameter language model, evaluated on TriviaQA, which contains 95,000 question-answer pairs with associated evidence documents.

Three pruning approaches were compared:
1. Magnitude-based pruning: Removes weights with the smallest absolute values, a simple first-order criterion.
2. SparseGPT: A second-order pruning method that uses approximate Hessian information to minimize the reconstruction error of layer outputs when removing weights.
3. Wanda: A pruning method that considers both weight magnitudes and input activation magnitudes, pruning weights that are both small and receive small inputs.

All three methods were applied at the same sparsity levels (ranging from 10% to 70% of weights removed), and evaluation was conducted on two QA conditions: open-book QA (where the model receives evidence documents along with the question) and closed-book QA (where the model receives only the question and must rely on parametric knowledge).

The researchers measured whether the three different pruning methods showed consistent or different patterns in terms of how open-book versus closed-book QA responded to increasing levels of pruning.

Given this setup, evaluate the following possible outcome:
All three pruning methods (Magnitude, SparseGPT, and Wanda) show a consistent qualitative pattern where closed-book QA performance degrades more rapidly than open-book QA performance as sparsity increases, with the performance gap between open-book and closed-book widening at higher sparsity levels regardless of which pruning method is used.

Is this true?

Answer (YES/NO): YES